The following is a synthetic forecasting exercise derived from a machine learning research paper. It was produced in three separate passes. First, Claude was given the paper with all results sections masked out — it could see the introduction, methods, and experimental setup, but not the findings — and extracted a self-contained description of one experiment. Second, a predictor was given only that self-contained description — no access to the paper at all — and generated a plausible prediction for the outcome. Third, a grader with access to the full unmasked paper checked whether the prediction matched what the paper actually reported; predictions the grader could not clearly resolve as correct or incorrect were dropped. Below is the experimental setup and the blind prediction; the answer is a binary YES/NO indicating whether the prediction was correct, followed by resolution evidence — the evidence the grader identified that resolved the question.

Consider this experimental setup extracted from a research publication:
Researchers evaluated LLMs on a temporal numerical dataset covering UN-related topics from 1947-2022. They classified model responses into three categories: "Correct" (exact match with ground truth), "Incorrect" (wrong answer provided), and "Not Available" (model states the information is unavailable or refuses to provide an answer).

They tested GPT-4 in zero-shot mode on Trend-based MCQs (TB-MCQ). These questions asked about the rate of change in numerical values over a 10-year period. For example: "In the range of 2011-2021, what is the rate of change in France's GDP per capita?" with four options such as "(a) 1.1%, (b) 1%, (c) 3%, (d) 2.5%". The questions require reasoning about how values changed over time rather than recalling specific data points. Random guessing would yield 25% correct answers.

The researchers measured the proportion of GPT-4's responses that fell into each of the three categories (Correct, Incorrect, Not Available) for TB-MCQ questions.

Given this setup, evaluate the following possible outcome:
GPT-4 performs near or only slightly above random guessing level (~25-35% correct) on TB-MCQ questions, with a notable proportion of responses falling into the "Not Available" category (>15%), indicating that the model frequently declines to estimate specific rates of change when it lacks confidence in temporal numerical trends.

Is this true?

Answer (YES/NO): NO